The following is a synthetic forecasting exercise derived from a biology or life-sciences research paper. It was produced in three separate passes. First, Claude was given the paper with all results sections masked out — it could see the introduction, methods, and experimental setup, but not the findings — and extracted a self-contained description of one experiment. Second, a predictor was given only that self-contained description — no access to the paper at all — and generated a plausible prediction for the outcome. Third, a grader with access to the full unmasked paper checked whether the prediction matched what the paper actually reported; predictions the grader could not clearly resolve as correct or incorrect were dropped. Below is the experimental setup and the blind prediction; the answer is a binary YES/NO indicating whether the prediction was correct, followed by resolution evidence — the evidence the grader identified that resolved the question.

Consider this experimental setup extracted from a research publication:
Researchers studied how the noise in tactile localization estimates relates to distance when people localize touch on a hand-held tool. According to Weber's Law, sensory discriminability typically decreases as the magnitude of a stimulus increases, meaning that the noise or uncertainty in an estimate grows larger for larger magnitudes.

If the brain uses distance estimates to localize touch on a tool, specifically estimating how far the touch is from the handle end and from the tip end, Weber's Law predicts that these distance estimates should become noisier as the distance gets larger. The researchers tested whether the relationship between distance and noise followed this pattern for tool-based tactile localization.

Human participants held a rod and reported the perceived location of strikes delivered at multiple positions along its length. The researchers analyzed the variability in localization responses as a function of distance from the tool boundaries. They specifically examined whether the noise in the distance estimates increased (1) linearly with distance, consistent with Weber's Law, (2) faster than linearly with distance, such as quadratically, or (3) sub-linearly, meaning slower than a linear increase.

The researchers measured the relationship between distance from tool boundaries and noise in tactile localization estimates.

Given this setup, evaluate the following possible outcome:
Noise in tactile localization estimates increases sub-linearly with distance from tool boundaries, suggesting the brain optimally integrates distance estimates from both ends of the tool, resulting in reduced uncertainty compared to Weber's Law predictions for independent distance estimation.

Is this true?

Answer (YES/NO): NO